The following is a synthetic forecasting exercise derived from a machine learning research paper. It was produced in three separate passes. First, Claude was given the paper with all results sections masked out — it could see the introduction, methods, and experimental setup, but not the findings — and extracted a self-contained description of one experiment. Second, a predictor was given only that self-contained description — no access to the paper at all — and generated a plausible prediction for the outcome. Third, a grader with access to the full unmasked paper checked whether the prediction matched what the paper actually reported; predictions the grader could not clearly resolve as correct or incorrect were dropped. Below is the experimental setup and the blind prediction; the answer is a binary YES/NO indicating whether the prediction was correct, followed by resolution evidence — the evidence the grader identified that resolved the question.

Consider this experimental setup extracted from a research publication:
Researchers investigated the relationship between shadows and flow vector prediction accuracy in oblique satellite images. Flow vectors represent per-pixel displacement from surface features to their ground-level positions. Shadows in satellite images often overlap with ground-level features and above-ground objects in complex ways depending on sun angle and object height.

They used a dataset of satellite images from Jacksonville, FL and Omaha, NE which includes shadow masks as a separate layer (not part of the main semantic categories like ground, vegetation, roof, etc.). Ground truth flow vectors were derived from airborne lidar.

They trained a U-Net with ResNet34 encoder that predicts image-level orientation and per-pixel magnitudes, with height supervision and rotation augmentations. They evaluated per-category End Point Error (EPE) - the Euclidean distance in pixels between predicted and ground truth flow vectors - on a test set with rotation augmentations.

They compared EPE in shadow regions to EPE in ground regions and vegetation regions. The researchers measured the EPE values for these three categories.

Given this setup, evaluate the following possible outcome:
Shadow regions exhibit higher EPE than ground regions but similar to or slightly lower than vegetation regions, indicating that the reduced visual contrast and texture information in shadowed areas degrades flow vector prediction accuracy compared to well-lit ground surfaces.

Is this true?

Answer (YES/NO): NO